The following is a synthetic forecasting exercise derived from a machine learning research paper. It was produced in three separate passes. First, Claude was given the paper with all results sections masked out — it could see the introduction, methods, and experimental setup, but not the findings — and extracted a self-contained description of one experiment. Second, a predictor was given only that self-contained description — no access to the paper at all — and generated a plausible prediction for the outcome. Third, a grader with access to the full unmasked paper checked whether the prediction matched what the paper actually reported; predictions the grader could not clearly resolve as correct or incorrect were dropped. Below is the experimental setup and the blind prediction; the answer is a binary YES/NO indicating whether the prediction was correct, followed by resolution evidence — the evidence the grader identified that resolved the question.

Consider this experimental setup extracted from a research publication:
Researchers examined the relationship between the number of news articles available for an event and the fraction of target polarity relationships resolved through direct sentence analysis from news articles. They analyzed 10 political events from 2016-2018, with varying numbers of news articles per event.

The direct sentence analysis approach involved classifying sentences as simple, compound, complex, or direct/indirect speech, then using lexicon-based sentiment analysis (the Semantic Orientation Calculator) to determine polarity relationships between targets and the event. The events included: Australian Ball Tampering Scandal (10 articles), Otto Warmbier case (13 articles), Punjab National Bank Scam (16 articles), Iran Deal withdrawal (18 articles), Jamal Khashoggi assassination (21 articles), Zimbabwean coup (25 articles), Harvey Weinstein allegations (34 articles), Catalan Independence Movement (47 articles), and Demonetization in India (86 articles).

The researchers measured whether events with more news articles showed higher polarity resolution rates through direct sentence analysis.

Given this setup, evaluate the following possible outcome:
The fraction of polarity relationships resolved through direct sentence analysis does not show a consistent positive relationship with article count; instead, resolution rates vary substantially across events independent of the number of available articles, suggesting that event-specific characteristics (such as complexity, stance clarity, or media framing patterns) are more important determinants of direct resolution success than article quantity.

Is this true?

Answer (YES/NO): YES